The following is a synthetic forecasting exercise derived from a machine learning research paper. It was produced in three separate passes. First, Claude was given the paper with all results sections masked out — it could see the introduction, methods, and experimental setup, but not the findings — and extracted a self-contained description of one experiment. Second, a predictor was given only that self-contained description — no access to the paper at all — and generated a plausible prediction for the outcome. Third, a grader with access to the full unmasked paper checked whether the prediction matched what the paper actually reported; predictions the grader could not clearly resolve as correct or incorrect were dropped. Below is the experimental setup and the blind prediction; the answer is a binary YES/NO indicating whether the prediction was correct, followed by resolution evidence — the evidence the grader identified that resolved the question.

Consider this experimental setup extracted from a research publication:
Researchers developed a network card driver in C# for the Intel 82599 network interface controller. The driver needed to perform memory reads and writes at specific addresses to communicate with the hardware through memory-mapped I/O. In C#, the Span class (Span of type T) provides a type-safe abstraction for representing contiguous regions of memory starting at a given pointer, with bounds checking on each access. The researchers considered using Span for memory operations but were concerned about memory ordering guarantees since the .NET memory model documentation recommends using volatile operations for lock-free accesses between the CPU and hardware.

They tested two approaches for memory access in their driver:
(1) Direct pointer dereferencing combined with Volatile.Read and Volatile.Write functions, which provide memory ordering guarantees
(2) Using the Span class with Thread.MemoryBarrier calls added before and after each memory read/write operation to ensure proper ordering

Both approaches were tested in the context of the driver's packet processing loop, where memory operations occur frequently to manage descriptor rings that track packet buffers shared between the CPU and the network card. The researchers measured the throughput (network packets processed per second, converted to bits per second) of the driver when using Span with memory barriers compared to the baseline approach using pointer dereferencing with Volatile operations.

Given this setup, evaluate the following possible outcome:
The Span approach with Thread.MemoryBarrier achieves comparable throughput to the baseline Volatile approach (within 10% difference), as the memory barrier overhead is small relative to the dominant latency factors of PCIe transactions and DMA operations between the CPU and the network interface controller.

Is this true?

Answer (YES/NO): NO